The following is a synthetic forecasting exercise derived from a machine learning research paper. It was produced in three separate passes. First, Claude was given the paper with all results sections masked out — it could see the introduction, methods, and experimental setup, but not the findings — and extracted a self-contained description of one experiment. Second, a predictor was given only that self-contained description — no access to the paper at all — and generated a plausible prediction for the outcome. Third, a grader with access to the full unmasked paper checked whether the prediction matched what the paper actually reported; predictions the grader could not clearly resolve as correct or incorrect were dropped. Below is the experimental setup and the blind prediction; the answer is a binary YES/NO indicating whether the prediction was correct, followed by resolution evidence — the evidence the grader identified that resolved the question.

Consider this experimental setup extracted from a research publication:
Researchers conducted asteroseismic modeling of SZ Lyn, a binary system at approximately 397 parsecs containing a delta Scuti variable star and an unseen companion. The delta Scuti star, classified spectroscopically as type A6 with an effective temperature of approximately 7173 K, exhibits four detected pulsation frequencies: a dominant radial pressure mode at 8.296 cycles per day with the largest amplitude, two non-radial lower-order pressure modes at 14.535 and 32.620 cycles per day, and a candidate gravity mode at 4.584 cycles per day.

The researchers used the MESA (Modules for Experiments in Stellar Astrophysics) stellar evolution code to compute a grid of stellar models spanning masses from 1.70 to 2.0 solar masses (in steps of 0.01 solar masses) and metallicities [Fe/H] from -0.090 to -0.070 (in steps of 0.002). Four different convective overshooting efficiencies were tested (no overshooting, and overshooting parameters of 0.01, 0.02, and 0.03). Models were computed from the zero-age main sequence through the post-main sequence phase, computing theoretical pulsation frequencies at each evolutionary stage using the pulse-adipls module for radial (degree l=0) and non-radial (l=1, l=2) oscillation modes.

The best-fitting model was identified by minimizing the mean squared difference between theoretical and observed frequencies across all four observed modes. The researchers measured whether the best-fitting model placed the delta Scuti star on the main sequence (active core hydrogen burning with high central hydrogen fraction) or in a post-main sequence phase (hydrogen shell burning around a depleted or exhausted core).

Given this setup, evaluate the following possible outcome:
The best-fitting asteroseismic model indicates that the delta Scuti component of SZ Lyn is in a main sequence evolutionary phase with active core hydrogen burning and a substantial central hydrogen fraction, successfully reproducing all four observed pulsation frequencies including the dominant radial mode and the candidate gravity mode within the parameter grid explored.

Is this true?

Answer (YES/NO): NO